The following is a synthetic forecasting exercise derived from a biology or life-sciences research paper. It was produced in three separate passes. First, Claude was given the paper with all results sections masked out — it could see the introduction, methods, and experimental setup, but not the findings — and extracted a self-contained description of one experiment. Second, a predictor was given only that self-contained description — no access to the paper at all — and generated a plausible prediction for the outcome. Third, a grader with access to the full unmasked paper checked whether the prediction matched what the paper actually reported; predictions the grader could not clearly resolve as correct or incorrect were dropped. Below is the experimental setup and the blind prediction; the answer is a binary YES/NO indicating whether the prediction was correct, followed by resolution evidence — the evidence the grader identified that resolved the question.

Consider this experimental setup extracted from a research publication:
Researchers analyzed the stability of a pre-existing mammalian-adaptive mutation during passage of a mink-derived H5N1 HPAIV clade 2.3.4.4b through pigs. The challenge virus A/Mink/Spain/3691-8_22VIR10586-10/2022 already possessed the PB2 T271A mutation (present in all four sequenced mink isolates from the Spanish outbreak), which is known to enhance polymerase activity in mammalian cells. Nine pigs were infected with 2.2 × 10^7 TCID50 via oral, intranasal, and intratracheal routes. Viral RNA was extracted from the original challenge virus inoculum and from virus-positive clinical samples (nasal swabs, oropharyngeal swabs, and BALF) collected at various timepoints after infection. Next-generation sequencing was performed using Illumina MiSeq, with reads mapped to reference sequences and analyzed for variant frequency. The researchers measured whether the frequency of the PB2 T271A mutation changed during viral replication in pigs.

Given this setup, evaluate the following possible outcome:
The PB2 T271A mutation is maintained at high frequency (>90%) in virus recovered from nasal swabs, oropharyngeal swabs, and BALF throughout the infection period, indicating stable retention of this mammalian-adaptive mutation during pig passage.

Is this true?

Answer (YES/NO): YES